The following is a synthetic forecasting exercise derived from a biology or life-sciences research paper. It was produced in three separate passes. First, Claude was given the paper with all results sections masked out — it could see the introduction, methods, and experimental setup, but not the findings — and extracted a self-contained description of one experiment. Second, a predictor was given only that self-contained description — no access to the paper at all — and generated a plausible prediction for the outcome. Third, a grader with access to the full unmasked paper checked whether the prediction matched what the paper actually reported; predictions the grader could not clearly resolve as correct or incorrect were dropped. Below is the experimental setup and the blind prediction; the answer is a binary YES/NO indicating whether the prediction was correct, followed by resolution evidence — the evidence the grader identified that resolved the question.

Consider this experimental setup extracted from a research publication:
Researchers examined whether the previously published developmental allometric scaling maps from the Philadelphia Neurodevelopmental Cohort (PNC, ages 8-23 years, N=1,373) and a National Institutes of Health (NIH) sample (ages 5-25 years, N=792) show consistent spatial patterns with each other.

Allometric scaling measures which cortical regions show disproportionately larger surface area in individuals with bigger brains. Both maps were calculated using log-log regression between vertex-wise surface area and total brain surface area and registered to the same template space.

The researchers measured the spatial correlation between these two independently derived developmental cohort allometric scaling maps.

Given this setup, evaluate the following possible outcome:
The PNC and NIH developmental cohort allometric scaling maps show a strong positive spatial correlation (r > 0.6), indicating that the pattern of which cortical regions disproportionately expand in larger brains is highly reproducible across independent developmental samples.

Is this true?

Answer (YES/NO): YES